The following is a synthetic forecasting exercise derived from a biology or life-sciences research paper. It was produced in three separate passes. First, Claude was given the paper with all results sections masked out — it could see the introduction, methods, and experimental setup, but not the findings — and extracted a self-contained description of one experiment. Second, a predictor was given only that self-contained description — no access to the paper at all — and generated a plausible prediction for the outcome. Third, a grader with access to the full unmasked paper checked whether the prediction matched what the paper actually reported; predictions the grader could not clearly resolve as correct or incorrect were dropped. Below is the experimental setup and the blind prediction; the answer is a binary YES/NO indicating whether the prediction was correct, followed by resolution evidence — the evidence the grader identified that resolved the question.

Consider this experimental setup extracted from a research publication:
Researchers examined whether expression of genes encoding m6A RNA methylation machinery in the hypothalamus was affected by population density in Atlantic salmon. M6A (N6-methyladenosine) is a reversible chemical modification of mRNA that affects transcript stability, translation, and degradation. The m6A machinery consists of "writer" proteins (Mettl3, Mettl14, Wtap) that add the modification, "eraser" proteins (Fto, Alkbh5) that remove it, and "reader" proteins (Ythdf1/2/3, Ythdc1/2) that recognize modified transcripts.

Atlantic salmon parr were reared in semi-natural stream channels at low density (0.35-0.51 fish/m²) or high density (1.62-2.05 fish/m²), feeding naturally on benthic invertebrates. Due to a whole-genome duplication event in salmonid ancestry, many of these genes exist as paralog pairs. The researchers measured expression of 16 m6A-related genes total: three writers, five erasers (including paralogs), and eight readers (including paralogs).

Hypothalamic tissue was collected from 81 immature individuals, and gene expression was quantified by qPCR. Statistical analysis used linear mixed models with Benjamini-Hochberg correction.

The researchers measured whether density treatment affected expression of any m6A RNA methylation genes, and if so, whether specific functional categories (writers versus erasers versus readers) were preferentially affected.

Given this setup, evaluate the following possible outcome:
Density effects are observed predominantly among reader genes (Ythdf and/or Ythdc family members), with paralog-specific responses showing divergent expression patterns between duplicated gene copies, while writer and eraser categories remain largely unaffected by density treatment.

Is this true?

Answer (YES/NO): NO